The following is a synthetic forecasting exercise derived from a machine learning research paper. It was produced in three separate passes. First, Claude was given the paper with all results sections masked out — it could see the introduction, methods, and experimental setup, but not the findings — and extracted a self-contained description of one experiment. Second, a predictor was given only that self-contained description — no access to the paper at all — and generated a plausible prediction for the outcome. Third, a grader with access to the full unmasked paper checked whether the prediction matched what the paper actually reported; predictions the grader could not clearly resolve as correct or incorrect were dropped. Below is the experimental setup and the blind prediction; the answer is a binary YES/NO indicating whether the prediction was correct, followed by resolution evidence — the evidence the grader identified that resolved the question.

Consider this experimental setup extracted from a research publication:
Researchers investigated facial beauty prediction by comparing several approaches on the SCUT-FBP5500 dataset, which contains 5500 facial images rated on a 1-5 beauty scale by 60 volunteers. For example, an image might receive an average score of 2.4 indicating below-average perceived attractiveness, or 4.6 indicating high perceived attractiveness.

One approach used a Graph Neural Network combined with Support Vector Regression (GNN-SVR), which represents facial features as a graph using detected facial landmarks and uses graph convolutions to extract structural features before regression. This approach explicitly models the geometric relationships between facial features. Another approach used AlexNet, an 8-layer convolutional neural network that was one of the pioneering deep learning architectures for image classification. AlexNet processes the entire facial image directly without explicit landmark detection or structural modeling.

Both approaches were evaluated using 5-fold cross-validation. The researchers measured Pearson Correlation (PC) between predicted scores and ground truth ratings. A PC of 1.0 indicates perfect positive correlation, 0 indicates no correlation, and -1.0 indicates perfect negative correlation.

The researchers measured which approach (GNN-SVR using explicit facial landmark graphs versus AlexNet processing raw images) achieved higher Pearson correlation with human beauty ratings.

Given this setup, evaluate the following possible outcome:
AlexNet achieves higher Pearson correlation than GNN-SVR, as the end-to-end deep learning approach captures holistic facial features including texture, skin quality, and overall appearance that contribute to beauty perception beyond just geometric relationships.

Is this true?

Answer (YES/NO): YES